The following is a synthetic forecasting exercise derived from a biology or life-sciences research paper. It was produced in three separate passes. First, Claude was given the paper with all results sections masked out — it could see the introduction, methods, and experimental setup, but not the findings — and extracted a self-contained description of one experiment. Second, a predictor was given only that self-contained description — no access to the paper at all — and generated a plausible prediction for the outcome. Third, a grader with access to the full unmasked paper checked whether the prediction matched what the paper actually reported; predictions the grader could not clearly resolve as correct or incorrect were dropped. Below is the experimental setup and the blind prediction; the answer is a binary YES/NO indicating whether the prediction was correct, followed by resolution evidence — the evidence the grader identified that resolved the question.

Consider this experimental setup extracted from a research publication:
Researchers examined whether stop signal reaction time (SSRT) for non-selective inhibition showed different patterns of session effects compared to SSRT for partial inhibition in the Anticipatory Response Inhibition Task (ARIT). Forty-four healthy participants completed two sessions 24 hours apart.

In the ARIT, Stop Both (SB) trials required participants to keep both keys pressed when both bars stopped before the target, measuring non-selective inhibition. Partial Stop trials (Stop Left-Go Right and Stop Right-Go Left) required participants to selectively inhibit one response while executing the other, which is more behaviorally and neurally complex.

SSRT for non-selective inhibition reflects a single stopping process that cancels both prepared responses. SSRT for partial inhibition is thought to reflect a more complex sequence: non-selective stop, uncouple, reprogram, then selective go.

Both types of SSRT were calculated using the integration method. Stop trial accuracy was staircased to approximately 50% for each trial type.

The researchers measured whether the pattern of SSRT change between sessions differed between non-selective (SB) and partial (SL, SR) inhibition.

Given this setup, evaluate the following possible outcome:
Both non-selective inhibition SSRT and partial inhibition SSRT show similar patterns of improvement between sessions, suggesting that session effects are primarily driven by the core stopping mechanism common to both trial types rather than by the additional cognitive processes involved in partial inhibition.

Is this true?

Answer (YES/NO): NO